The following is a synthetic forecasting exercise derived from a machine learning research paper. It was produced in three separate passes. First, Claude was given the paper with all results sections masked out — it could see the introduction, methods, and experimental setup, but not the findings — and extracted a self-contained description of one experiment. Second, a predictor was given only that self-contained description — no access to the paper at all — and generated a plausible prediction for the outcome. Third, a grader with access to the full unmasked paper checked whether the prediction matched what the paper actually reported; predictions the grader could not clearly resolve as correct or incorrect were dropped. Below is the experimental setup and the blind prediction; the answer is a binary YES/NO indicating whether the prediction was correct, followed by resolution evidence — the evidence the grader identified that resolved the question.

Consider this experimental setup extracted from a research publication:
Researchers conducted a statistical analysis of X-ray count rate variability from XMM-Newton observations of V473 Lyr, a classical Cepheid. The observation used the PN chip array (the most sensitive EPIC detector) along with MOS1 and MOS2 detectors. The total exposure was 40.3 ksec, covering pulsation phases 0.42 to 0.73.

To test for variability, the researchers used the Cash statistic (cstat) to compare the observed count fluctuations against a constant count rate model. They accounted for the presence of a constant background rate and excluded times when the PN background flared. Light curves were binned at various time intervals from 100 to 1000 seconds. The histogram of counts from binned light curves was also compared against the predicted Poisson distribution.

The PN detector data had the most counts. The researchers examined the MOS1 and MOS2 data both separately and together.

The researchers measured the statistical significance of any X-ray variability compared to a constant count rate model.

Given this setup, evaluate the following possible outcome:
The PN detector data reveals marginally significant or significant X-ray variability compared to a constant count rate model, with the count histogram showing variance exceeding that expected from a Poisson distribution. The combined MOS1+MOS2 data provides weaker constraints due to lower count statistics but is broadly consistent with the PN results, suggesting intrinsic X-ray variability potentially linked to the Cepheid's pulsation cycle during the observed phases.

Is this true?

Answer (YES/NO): NO